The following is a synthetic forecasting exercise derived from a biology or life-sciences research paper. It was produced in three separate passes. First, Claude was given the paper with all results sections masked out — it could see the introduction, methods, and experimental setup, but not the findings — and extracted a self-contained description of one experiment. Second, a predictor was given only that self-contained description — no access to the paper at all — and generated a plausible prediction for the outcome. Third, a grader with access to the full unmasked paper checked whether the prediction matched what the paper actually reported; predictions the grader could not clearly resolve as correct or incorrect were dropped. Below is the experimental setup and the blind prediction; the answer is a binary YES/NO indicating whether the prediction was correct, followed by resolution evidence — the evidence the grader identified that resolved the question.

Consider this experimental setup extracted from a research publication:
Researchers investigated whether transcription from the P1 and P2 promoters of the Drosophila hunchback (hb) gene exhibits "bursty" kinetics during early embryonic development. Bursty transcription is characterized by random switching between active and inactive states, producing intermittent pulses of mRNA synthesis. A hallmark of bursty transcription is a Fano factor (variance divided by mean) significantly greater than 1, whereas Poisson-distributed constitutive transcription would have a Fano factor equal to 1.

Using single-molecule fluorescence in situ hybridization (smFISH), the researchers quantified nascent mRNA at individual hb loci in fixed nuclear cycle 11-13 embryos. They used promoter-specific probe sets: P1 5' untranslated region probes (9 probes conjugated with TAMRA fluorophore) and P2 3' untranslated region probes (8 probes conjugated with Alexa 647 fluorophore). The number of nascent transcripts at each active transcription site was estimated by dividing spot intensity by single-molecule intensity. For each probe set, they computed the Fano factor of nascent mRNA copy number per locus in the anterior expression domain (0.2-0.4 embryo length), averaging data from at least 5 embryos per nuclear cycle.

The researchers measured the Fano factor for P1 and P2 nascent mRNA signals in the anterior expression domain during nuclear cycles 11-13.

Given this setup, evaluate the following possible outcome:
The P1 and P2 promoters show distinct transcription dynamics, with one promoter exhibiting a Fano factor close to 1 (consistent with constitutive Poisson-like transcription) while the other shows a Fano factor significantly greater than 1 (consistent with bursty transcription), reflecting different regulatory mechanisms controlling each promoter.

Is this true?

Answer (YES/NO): NO